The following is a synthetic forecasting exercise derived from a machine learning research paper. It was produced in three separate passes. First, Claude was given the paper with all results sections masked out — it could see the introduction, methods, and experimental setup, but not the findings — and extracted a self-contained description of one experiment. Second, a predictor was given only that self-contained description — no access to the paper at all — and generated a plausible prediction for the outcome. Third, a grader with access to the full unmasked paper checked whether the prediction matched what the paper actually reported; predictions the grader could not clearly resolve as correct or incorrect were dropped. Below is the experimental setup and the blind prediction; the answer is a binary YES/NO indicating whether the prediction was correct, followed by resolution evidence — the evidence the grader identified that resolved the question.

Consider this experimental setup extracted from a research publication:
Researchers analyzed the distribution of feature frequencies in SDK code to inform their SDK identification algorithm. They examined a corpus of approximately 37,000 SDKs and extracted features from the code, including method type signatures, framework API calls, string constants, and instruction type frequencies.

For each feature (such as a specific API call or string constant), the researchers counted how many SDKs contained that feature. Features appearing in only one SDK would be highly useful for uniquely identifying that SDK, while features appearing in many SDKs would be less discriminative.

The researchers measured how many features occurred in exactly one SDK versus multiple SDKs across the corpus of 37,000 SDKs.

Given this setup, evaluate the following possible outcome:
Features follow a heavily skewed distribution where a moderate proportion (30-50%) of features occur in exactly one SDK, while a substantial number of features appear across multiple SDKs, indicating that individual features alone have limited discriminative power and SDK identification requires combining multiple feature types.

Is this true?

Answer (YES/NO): NO